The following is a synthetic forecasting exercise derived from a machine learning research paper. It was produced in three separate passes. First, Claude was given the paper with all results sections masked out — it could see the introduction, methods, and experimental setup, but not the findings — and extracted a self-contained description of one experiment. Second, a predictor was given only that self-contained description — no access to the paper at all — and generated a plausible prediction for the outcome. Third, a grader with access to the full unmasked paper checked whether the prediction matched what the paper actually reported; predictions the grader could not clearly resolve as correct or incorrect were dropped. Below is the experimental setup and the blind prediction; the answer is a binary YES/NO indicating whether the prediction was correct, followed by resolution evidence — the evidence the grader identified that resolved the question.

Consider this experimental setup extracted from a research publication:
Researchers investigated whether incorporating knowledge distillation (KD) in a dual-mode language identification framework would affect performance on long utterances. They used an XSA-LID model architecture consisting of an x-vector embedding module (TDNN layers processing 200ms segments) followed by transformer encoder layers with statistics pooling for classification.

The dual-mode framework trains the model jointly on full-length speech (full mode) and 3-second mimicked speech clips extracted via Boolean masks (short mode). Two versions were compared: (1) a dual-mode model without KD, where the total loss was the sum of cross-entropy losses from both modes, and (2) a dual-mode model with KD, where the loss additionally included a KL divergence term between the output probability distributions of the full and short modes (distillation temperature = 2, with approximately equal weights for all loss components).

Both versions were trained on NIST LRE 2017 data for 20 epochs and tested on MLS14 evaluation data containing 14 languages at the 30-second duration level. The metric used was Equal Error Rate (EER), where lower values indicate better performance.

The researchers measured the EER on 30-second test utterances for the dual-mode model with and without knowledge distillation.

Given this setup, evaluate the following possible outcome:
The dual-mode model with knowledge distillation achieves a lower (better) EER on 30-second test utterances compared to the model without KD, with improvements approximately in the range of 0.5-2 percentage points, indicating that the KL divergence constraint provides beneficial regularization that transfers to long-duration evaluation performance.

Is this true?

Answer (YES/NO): NO